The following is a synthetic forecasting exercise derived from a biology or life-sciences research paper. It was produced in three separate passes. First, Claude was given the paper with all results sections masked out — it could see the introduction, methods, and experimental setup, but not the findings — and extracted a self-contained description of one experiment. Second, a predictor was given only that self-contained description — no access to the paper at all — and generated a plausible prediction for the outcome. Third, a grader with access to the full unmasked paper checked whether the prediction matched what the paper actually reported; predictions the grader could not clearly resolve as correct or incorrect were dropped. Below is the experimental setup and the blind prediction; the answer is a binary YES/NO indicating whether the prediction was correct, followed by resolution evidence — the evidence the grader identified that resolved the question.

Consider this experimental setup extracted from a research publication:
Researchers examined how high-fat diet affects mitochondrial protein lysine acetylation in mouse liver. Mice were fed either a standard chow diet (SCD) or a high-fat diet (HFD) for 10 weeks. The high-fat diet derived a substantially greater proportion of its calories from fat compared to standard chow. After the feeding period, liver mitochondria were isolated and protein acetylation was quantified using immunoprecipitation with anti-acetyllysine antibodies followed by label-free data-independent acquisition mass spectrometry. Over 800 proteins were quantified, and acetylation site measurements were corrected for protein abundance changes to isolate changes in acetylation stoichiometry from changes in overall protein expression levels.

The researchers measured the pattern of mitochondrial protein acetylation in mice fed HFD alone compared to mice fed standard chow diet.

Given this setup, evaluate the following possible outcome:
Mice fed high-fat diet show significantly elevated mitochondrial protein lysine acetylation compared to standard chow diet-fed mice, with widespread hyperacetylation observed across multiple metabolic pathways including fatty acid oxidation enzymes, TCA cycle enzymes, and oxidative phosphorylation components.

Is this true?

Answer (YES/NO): NO